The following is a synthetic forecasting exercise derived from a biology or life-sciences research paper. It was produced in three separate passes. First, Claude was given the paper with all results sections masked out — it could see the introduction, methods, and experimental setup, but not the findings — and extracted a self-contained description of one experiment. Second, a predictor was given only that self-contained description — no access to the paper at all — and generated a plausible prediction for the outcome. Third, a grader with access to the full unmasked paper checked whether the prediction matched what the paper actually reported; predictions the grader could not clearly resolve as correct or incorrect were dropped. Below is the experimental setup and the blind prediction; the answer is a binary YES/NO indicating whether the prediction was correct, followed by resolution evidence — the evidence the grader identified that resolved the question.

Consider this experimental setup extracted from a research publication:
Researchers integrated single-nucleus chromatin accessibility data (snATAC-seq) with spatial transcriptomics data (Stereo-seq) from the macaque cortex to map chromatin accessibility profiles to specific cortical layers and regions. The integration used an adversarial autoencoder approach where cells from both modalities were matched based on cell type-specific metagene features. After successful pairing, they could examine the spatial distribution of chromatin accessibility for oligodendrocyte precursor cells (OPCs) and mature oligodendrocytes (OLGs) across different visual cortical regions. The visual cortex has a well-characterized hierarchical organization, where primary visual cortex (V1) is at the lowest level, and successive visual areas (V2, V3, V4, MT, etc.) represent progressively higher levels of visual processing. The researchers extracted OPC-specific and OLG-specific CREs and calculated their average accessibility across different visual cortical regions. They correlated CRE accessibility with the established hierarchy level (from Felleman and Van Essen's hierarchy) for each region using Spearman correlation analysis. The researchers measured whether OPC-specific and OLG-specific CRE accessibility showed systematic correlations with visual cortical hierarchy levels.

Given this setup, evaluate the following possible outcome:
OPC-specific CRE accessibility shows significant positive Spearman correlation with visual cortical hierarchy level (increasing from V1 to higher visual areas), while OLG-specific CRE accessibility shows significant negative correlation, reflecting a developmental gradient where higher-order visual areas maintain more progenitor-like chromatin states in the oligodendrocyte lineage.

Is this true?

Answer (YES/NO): NO